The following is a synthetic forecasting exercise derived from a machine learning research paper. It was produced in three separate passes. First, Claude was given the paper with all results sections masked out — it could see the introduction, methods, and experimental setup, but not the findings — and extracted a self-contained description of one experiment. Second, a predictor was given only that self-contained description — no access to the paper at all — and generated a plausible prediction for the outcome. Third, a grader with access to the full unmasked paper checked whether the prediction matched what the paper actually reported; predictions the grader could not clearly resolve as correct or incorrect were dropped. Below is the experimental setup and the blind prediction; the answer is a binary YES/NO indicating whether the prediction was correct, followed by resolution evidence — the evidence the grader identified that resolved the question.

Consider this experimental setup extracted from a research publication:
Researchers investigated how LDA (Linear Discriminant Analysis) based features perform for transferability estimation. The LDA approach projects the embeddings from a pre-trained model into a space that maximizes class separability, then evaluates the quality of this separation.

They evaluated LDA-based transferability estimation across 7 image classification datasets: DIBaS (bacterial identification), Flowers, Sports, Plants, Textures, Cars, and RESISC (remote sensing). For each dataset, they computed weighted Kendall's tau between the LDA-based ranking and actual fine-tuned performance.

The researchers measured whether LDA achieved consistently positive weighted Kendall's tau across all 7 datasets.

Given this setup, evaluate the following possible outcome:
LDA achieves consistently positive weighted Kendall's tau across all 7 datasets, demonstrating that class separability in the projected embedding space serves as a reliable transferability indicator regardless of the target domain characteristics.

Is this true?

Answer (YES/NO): NO